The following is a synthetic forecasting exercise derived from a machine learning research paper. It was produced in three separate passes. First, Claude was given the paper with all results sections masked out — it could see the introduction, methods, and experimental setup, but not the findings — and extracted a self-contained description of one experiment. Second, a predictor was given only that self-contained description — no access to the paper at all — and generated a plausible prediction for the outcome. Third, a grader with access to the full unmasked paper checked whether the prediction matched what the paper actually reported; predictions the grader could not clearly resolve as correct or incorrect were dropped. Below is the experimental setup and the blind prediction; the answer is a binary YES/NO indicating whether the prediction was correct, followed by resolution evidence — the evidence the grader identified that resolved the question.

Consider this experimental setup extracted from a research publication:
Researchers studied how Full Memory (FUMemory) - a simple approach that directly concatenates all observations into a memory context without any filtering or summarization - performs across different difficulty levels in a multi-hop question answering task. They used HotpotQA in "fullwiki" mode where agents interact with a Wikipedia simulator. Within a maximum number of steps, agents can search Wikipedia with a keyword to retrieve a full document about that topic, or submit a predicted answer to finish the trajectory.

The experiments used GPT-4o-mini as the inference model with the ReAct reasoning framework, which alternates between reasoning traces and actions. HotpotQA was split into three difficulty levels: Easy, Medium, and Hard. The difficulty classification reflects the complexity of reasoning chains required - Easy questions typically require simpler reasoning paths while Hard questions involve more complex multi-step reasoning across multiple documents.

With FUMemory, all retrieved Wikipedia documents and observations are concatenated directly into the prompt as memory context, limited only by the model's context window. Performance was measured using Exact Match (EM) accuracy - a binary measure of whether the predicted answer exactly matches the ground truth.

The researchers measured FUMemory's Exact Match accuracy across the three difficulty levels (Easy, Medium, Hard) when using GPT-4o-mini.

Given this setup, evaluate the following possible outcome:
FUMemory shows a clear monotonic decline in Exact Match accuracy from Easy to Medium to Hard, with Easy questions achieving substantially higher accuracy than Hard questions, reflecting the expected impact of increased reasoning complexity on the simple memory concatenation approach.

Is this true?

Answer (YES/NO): NO